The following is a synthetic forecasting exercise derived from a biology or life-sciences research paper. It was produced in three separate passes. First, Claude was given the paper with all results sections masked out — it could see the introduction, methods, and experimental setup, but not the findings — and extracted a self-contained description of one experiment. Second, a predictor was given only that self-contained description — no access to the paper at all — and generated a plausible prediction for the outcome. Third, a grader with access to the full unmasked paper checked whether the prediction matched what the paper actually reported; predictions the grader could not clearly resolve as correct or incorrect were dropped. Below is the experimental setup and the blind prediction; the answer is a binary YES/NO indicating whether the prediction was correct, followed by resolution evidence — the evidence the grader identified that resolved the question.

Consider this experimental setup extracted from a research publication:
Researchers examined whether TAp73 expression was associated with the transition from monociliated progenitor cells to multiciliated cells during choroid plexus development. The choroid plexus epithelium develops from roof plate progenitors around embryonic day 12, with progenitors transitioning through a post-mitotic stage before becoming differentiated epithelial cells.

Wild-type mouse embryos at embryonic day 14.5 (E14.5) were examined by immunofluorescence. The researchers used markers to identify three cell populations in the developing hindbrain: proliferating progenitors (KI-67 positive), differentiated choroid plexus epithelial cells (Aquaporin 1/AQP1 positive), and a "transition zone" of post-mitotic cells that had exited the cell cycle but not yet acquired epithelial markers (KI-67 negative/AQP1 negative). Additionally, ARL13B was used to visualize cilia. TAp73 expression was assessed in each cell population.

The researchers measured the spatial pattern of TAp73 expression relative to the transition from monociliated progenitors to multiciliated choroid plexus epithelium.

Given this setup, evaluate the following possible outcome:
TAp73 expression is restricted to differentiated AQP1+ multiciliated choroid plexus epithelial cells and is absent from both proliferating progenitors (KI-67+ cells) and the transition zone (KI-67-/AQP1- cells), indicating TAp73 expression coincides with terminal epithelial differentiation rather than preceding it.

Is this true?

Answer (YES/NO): NO